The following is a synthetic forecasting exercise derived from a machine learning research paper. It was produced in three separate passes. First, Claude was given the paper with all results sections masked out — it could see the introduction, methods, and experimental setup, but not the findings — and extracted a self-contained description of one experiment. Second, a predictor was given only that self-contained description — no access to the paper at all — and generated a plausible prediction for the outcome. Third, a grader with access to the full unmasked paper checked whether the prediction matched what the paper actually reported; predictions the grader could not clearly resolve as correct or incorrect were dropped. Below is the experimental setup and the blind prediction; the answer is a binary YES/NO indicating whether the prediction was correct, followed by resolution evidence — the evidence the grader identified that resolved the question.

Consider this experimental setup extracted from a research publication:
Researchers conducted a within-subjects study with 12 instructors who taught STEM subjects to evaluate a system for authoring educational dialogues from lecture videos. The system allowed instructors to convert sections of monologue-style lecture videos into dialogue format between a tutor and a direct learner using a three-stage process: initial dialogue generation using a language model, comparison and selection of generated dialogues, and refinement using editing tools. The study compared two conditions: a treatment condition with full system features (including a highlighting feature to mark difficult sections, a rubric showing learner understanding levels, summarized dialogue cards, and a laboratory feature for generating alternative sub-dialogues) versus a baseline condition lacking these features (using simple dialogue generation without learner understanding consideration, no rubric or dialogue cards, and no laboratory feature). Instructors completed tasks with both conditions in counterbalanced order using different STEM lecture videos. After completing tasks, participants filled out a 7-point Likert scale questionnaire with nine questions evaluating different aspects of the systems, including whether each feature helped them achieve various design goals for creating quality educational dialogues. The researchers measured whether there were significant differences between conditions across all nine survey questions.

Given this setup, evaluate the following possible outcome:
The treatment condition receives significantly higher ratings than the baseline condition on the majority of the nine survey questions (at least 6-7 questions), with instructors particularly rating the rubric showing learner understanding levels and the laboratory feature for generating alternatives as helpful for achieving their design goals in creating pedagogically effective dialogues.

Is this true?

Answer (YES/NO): NO